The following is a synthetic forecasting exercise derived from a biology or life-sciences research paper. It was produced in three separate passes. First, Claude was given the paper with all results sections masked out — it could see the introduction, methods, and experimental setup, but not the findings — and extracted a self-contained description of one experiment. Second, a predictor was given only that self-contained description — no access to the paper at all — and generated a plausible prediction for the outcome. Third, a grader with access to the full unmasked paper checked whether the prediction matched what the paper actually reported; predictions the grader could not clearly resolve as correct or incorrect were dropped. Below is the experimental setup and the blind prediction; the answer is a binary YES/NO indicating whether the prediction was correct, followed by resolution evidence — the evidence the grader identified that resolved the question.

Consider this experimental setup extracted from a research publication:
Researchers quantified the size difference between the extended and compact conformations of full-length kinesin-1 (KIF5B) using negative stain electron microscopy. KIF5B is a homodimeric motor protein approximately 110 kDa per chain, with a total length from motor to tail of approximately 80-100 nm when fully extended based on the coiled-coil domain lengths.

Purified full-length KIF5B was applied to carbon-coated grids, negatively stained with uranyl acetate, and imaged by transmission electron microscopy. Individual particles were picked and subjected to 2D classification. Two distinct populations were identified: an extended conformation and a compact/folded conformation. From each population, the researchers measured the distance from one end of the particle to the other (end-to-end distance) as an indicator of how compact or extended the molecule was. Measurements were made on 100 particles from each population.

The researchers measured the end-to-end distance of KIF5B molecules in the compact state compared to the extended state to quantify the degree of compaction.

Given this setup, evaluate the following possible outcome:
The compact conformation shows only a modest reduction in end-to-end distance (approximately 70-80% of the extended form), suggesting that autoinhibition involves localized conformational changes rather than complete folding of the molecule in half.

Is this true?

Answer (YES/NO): NO